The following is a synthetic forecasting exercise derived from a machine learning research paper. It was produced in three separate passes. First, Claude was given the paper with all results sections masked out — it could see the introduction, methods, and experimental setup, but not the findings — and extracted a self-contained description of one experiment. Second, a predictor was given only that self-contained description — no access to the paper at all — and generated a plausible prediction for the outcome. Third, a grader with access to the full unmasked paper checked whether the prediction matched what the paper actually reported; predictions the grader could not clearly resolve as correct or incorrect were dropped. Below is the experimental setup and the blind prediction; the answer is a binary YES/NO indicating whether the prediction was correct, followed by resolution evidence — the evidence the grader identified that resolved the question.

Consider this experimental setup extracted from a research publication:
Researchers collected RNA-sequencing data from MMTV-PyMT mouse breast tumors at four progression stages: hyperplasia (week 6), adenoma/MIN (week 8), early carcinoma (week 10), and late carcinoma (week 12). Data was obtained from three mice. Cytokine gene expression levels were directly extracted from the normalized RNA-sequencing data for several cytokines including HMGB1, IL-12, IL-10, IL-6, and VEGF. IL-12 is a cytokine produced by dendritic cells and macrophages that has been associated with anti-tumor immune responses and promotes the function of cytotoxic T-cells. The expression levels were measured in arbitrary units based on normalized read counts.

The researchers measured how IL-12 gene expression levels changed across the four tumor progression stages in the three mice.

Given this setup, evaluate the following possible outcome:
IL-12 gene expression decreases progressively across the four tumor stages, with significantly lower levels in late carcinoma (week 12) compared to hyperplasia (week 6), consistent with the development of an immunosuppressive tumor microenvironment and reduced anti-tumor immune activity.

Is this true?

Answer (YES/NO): NO